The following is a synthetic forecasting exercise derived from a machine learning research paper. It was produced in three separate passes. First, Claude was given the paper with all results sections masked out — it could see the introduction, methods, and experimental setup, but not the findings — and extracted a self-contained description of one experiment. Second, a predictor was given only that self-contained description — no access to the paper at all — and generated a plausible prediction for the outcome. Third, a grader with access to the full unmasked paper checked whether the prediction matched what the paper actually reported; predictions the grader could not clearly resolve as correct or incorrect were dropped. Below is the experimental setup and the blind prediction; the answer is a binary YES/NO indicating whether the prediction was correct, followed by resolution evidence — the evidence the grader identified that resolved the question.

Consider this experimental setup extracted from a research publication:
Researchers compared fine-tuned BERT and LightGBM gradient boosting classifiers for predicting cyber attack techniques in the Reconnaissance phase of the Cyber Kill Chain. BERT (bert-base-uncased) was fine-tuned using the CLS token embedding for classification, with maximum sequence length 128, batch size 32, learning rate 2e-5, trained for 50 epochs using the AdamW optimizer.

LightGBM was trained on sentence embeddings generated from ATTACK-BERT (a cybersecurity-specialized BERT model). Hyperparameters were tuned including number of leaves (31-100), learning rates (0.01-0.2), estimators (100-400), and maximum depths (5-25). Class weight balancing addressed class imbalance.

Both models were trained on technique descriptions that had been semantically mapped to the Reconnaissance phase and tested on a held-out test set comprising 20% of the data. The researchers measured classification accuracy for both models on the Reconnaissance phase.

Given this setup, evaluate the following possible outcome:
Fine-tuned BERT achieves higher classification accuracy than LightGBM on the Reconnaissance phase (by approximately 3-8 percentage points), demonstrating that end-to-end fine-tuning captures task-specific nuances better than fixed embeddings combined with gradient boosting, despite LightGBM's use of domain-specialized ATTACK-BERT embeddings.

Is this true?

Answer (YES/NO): NO